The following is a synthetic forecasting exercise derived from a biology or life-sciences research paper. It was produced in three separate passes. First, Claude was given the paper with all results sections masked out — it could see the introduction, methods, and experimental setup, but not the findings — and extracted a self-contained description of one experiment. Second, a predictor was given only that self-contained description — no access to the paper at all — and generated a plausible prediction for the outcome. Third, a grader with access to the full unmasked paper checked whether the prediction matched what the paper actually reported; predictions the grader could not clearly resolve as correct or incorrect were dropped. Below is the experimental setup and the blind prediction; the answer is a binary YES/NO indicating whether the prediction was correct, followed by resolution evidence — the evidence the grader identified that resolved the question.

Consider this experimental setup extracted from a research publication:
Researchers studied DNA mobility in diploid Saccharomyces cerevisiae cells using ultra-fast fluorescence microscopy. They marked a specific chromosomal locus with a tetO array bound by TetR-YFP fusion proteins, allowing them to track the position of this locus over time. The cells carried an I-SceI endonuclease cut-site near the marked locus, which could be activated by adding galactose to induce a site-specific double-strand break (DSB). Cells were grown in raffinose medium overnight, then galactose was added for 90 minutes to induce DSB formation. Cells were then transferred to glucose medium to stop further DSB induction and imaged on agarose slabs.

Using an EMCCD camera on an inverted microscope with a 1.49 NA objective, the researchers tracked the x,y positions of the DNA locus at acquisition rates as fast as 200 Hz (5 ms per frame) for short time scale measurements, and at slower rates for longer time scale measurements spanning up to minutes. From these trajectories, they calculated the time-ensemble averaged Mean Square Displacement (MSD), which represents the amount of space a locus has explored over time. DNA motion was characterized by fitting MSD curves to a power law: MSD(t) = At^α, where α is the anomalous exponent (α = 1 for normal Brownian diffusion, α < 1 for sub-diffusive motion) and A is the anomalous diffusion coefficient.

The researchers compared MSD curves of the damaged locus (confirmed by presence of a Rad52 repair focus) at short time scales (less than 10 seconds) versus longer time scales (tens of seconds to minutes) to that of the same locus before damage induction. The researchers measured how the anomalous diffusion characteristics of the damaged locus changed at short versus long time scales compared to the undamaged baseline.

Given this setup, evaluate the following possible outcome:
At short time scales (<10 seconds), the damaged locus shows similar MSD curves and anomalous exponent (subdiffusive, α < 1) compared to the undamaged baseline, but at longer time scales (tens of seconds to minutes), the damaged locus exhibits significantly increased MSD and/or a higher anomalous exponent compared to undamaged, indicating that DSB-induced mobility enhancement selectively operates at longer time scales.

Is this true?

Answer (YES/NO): NO